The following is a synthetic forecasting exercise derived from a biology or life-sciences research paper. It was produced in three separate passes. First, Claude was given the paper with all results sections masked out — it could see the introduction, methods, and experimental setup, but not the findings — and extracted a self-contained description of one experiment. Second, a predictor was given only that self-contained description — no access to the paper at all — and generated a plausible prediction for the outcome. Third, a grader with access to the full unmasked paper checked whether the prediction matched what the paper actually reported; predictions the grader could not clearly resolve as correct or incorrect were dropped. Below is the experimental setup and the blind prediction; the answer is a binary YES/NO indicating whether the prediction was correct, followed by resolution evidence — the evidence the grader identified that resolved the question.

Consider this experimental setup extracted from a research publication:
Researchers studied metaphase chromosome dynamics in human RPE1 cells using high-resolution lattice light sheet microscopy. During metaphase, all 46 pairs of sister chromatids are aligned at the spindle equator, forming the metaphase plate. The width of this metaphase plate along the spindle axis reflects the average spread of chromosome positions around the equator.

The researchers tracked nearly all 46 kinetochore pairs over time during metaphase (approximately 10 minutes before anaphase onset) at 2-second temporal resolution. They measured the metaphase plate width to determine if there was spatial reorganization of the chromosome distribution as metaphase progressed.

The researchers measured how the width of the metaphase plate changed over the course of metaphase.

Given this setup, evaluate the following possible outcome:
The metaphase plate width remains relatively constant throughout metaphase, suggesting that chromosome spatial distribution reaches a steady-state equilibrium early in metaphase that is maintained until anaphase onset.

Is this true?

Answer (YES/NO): NO